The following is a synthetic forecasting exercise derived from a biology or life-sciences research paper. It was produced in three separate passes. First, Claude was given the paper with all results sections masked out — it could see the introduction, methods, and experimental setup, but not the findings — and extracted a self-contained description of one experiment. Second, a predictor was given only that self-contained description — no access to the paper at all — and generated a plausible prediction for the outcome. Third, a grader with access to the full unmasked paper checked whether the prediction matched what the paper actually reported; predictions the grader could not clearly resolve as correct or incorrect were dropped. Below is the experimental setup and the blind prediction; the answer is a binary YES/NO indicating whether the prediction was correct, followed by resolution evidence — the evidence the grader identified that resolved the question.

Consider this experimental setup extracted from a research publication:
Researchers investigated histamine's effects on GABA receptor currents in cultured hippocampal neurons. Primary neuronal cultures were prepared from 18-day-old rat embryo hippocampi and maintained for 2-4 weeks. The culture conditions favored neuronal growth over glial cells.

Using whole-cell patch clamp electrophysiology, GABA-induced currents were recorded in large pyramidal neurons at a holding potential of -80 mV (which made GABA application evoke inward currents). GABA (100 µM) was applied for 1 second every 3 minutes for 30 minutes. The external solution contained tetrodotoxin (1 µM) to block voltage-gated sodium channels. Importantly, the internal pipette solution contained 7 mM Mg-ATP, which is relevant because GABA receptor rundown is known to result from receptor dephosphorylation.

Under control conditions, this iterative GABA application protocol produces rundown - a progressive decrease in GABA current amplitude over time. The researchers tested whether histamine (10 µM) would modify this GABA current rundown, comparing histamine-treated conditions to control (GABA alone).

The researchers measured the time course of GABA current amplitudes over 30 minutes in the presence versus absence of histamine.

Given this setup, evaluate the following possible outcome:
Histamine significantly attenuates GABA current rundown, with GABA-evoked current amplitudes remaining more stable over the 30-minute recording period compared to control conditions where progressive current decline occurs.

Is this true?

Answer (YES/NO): NO